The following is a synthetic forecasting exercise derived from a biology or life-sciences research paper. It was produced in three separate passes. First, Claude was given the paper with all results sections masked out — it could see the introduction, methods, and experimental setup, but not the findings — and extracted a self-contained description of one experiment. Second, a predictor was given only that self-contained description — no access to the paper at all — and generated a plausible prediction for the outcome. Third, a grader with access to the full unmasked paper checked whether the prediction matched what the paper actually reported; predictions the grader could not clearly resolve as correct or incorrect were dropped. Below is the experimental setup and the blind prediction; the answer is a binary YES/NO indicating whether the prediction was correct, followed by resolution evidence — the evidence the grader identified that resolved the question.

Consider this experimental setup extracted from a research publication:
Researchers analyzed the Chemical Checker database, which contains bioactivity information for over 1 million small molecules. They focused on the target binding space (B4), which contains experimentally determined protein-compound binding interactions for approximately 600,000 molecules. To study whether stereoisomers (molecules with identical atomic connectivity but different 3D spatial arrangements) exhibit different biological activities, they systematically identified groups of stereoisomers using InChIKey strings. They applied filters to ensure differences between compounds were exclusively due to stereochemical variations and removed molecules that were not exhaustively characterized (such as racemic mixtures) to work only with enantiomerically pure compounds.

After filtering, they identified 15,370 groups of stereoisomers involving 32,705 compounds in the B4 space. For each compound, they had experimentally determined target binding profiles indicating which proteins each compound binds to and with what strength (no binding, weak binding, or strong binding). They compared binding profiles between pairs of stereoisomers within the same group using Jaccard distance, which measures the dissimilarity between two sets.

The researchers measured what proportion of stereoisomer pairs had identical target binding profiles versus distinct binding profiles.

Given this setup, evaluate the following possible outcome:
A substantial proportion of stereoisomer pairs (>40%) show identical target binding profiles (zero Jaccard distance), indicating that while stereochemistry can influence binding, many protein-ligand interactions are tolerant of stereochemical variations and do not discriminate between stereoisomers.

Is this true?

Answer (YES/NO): YES